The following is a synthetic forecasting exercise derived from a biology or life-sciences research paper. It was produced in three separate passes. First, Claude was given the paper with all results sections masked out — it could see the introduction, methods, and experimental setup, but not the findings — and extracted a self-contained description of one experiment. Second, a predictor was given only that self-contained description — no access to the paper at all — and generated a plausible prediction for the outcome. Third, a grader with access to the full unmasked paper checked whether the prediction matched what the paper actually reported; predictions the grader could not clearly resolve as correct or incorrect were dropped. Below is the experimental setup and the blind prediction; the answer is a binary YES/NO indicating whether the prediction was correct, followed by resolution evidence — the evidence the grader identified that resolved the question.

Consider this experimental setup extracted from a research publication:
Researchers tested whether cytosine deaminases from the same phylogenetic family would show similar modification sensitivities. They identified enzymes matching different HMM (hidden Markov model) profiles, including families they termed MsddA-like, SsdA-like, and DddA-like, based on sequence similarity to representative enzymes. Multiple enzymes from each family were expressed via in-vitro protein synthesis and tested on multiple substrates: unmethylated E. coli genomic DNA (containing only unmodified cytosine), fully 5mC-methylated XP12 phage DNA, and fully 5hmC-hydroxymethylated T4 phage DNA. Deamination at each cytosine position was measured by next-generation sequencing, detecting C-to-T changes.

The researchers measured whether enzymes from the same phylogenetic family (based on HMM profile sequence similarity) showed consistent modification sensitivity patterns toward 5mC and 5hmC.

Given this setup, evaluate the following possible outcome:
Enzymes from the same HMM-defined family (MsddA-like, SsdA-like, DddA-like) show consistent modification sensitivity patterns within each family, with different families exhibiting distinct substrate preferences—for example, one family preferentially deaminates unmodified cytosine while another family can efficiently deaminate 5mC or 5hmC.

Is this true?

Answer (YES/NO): NO